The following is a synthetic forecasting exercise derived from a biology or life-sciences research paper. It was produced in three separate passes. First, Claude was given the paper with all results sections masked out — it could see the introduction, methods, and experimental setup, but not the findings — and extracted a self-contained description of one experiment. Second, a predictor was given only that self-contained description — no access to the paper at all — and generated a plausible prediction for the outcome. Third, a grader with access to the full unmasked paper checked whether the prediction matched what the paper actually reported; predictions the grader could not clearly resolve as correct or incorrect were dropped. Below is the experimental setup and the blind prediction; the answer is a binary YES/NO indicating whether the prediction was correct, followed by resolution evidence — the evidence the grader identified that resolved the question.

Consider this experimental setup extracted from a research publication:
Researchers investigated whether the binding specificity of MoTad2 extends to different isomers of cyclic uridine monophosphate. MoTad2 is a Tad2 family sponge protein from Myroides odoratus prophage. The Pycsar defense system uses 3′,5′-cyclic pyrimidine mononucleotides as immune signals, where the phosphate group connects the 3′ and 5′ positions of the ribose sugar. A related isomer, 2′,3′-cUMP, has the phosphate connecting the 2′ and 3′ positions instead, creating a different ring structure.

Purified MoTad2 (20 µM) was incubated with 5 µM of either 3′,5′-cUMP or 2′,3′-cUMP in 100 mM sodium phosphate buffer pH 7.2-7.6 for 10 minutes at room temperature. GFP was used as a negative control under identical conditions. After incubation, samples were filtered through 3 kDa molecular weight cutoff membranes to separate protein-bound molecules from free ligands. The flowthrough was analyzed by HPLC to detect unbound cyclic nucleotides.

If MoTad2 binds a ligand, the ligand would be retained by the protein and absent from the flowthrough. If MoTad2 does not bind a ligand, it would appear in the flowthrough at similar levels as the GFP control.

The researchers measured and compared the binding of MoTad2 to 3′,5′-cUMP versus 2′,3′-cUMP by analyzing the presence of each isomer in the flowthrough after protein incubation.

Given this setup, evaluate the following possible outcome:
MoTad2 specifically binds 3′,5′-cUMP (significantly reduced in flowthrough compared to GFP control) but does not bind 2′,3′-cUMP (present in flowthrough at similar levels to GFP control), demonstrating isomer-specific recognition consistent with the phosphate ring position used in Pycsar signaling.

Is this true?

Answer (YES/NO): YES